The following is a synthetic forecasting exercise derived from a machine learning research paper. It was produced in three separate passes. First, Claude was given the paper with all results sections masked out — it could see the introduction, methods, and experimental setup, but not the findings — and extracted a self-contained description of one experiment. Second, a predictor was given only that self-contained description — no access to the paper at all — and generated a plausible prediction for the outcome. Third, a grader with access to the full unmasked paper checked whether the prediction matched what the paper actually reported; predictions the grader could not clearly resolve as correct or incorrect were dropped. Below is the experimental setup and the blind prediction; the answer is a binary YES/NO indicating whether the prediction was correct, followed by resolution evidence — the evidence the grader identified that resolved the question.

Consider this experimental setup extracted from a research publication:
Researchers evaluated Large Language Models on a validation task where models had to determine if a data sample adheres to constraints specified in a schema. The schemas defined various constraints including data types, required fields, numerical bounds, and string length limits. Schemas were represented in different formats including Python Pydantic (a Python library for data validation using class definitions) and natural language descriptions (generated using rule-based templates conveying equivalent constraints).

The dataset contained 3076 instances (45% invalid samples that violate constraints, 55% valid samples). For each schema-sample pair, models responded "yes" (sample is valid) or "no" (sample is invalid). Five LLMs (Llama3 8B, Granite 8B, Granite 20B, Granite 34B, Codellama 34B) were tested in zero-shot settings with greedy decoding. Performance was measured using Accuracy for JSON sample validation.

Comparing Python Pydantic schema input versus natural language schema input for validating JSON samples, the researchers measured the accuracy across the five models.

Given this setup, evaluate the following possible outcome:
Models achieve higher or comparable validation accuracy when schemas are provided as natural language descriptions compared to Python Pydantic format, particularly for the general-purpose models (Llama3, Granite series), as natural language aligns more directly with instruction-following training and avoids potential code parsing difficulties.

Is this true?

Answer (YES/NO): YES